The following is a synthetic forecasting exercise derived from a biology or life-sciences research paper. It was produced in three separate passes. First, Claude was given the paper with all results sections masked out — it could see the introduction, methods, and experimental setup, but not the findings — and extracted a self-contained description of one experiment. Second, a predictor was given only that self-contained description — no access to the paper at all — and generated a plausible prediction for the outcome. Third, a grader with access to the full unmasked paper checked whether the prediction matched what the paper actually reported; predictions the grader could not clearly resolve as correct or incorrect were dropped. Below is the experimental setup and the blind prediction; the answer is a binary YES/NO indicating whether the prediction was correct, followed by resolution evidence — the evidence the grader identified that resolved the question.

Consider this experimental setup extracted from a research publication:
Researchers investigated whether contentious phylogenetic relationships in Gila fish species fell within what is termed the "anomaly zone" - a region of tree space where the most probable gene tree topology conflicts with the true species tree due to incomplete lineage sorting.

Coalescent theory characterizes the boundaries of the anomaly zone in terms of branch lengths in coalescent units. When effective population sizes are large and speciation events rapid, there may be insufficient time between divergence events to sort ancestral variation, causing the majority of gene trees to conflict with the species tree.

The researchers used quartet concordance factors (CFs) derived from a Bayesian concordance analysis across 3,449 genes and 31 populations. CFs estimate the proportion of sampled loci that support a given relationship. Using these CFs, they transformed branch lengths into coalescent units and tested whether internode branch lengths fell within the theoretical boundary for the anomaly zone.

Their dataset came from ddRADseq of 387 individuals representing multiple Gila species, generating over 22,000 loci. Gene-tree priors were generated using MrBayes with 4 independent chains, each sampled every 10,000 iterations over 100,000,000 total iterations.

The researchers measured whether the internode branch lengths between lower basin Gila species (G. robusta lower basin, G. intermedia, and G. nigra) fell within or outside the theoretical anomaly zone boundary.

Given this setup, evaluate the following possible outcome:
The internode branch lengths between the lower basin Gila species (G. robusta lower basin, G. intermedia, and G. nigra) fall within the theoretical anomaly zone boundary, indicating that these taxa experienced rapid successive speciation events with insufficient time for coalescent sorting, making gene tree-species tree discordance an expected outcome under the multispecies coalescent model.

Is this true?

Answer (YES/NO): YES